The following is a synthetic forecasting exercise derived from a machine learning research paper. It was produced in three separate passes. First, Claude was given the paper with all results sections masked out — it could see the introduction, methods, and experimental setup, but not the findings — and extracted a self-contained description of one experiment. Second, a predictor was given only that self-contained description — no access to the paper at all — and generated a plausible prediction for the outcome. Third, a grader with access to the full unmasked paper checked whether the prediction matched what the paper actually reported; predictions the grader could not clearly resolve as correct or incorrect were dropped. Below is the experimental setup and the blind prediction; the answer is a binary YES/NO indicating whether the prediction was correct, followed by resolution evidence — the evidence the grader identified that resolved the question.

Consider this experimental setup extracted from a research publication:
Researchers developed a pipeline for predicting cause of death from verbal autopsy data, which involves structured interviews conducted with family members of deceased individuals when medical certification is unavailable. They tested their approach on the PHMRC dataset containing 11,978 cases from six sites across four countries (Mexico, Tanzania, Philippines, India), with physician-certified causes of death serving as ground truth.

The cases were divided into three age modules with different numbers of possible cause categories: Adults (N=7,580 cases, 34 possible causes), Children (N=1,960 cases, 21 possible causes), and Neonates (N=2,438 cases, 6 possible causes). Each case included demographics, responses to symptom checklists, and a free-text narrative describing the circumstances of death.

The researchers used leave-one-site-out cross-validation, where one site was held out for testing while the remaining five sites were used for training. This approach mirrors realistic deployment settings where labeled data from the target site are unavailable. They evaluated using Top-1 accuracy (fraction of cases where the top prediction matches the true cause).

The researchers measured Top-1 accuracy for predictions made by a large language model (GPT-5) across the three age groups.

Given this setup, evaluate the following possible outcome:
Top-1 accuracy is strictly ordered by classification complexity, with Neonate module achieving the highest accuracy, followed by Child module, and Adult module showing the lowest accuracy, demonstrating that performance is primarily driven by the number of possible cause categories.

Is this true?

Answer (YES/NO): YES